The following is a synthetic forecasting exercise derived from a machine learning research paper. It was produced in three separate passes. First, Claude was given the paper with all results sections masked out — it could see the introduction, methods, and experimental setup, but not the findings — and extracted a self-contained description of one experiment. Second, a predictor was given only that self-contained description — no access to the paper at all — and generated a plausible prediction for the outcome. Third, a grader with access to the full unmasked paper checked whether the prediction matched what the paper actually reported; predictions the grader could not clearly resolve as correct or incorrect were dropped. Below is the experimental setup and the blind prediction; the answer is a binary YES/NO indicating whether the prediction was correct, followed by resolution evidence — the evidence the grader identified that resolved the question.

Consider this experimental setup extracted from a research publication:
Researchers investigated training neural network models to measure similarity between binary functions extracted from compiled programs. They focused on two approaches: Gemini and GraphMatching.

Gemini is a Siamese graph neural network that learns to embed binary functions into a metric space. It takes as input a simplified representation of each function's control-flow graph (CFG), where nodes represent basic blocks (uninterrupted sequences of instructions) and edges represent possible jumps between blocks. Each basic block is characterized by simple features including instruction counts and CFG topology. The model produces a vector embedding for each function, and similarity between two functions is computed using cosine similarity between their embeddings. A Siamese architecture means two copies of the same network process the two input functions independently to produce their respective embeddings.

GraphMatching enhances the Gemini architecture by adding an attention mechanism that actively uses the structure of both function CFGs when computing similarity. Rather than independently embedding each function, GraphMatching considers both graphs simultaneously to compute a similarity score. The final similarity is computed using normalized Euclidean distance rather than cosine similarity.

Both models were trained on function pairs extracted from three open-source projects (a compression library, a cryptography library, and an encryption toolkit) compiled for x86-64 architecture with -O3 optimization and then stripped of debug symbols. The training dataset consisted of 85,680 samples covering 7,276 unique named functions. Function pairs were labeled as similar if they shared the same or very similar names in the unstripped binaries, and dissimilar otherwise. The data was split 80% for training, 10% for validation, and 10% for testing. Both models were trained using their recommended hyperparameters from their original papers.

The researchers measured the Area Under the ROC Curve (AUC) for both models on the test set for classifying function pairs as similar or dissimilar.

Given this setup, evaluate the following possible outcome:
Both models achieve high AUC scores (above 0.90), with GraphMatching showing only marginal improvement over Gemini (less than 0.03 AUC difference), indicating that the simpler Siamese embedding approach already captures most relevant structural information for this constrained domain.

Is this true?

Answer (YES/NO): NO